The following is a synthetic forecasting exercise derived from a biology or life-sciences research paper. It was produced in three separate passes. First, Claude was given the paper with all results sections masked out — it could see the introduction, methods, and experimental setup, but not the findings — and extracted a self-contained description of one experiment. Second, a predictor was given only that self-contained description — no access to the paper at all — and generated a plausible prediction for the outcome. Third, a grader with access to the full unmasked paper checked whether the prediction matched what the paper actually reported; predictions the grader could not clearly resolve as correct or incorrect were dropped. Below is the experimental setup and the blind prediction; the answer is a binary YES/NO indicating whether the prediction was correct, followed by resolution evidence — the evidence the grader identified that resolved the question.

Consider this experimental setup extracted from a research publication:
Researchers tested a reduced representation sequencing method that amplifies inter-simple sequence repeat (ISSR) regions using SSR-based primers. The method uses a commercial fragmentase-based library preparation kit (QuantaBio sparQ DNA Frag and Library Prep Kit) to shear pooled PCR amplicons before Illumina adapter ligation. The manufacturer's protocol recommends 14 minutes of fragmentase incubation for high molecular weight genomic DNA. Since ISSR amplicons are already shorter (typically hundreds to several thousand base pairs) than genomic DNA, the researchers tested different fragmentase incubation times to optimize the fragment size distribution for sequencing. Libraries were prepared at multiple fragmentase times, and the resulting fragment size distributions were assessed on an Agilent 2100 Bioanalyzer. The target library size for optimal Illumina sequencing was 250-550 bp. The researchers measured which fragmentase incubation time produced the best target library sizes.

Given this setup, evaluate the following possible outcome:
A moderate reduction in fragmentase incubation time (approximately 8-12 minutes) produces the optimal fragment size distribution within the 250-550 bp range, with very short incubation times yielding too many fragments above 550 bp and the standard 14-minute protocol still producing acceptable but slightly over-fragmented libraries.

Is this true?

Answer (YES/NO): NO